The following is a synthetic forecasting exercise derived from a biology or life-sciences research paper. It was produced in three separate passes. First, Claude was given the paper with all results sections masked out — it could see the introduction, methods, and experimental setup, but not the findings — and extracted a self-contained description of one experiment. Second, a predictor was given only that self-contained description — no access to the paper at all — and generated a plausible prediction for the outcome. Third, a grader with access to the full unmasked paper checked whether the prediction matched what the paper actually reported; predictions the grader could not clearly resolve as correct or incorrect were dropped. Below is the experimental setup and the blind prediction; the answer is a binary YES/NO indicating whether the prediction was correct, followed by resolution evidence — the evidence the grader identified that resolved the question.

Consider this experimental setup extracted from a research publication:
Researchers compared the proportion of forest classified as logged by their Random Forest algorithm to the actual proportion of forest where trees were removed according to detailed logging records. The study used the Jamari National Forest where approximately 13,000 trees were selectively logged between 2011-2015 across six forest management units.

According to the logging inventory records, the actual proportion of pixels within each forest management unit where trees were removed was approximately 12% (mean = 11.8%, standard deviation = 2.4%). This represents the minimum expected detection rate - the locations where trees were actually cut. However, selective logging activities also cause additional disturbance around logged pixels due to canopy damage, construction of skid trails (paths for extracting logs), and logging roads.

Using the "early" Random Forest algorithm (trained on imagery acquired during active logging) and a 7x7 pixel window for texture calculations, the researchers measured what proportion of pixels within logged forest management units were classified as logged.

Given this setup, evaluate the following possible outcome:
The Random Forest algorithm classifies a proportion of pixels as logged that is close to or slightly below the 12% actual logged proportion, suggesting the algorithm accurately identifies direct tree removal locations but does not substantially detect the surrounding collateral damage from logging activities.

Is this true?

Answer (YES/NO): NO